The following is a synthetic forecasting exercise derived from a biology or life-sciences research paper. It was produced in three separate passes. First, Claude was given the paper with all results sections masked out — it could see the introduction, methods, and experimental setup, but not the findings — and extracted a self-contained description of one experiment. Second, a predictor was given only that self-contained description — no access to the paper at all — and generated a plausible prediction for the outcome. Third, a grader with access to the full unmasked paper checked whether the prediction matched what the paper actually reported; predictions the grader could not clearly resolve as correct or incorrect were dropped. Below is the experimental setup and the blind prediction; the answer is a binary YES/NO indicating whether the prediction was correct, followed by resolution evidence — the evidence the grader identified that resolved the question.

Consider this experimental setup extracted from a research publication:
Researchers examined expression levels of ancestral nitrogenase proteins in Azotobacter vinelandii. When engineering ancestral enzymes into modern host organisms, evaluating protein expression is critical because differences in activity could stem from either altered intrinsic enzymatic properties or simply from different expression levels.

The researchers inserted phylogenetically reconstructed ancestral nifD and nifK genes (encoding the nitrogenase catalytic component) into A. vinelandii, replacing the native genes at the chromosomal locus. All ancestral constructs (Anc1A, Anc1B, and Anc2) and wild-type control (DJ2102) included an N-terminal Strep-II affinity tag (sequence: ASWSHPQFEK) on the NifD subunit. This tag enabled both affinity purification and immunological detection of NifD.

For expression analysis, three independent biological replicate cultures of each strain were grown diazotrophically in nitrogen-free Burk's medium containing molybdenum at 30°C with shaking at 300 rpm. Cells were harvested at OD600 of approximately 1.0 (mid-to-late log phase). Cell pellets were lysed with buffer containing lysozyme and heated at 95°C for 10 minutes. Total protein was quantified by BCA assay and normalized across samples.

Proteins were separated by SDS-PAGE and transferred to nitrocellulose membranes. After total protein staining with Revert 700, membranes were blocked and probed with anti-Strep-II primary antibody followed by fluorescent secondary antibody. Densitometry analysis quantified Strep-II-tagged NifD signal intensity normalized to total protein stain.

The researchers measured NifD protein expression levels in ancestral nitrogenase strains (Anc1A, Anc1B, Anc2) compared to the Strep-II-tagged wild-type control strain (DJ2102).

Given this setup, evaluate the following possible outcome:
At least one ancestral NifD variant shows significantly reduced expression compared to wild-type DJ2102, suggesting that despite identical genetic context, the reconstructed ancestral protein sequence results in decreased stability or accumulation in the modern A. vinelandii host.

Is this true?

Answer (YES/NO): NO